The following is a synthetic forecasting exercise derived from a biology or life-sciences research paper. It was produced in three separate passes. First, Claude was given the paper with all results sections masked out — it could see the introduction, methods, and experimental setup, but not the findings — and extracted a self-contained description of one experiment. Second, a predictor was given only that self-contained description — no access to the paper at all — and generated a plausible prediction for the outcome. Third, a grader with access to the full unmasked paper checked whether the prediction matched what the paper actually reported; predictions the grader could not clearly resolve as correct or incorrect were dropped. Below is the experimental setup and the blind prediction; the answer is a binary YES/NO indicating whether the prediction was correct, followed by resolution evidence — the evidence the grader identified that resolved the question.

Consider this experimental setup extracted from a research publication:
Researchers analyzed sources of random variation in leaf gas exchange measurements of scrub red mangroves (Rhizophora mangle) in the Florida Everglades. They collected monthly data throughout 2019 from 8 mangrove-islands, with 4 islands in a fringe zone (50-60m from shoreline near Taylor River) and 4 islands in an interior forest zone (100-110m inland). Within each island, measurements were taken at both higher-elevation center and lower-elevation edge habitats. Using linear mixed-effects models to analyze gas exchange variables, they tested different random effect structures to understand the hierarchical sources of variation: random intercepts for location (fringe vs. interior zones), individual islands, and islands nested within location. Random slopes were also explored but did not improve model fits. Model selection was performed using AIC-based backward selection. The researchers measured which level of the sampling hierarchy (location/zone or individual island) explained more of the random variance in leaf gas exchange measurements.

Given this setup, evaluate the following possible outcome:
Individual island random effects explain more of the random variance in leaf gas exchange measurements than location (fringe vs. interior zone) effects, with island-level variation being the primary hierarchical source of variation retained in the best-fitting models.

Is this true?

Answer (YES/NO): YES